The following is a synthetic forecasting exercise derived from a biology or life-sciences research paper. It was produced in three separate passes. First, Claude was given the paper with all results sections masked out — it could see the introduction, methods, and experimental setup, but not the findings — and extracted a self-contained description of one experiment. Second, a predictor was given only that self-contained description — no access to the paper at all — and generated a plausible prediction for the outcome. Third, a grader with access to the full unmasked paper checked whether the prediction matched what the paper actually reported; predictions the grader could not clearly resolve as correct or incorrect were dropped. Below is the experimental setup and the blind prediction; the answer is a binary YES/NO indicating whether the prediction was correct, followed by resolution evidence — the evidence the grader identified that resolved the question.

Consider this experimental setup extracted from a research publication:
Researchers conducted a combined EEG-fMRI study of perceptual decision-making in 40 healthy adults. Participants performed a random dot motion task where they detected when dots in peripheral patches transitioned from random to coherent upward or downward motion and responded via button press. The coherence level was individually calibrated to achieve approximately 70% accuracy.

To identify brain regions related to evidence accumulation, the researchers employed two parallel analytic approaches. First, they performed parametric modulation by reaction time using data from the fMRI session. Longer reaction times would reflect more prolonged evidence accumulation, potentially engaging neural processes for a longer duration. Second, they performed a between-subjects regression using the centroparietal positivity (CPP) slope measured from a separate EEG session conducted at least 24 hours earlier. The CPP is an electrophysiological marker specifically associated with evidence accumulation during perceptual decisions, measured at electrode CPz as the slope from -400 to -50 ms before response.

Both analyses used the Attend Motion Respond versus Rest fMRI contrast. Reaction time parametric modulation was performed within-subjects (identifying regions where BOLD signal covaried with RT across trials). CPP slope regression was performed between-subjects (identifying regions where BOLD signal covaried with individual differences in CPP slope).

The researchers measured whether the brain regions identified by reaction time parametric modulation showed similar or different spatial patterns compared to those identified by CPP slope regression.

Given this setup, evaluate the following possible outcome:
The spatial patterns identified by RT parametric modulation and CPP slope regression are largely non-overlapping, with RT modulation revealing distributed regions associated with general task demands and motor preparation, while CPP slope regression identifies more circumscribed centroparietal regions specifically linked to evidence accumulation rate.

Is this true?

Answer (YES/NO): YES